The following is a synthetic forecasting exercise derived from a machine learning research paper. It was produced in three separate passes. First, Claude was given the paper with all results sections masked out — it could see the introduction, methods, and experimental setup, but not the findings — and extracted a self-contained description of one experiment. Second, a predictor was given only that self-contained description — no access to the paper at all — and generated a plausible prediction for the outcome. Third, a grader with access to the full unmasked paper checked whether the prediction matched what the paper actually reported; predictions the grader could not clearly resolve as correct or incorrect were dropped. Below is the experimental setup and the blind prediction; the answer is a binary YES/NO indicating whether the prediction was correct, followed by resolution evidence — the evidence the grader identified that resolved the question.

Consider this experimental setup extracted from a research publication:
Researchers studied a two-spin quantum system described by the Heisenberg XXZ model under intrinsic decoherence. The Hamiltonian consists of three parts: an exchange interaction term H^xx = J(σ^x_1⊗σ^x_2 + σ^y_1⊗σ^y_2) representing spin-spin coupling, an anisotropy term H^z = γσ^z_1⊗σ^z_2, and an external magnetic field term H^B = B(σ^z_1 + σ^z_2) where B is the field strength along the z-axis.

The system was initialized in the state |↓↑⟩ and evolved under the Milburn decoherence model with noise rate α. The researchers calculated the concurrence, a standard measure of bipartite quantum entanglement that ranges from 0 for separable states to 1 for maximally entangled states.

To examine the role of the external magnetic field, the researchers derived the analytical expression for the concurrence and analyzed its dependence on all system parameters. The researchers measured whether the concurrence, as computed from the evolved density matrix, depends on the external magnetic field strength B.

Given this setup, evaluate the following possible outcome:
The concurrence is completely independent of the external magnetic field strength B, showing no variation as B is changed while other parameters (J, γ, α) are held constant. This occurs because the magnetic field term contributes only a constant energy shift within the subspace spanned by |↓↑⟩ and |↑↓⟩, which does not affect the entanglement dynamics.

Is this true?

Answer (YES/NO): YES